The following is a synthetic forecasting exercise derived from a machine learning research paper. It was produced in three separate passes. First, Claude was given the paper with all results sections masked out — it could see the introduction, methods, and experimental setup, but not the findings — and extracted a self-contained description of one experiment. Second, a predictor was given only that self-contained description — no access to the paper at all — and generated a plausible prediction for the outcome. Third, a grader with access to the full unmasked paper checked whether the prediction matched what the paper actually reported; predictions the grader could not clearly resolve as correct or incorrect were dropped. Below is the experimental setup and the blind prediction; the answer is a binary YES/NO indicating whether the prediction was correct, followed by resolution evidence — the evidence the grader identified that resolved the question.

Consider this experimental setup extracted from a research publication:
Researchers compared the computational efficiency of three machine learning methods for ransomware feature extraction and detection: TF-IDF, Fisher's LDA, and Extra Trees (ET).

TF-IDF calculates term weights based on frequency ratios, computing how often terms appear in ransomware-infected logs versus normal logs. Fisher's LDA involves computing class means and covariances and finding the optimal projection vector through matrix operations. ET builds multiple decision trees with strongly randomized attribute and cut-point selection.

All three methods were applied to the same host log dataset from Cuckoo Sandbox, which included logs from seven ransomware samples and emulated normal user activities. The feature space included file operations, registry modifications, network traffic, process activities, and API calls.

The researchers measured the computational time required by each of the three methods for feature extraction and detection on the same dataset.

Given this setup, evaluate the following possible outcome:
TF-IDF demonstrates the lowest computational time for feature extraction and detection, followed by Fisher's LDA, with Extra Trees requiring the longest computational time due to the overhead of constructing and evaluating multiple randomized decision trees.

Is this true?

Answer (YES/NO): NO